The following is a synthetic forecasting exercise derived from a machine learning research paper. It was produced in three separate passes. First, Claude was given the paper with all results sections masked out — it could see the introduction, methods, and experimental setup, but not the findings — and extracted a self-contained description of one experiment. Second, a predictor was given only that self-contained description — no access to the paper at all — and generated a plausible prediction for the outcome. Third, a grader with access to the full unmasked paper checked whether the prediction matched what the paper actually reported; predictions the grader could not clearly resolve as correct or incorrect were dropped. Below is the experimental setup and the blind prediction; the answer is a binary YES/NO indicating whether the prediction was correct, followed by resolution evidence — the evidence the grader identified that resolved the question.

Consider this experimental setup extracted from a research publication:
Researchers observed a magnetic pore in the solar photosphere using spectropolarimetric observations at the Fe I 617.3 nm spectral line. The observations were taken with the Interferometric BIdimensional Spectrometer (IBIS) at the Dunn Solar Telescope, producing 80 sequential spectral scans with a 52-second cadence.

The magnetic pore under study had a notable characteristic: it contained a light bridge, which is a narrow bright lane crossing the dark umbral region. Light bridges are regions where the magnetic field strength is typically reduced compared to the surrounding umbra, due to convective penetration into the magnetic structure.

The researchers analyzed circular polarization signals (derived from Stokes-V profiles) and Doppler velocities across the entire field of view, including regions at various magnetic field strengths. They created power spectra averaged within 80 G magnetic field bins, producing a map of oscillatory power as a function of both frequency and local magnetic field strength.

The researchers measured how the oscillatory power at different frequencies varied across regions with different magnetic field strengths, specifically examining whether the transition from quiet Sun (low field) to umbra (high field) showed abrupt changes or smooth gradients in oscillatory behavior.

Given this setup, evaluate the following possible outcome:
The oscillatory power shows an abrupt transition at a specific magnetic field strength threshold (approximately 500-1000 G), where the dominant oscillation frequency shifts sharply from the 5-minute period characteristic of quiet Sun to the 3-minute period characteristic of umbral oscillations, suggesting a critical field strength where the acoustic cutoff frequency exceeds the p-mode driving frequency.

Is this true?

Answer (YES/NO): NO